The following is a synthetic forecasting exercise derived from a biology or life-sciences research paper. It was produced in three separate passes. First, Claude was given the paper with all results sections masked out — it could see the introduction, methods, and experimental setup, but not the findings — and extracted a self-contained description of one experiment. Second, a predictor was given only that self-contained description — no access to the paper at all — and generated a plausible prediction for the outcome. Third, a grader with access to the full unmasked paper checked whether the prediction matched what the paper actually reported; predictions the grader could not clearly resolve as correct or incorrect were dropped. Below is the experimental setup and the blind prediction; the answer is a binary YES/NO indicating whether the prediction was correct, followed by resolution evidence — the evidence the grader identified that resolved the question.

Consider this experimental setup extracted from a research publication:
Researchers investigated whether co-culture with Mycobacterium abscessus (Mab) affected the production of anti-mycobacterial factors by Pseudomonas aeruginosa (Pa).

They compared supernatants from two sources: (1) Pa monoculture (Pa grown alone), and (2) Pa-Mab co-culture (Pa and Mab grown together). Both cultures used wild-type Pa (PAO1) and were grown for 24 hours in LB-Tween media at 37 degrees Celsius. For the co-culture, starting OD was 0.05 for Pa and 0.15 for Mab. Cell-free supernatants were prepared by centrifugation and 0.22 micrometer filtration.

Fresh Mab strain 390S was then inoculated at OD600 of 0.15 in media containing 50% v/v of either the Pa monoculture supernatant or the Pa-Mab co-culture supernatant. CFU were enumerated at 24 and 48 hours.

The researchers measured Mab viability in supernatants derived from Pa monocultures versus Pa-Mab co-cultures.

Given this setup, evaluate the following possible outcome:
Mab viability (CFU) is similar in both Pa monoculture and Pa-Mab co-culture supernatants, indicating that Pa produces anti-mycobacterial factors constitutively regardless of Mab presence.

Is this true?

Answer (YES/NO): YES